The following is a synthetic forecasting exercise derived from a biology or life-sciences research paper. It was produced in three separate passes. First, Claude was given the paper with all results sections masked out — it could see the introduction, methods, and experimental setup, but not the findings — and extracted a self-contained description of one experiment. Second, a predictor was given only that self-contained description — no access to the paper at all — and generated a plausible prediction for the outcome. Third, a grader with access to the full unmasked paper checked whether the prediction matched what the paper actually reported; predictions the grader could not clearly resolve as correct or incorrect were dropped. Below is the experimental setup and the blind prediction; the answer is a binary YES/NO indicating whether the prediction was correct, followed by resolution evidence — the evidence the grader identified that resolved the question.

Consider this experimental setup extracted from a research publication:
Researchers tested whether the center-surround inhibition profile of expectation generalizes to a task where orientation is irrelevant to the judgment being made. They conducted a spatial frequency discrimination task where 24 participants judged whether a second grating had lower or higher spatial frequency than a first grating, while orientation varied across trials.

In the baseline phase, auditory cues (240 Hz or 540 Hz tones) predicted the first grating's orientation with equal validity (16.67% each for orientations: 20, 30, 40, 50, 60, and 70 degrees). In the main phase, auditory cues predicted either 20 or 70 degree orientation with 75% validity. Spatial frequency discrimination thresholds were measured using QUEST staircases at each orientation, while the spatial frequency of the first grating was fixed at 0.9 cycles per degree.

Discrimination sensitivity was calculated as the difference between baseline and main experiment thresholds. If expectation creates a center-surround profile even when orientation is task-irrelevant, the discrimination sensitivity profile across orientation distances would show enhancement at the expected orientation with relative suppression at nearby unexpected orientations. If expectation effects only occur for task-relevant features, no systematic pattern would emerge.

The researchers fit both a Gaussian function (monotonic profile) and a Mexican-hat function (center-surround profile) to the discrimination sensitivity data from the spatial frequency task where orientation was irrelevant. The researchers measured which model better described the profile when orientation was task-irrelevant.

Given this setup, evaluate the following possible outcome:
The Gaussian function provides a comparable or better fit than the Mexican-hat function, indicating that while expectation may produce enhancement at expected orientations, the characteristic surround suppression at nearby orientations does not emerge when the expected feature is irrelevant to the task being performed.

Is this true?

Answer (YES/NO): NO